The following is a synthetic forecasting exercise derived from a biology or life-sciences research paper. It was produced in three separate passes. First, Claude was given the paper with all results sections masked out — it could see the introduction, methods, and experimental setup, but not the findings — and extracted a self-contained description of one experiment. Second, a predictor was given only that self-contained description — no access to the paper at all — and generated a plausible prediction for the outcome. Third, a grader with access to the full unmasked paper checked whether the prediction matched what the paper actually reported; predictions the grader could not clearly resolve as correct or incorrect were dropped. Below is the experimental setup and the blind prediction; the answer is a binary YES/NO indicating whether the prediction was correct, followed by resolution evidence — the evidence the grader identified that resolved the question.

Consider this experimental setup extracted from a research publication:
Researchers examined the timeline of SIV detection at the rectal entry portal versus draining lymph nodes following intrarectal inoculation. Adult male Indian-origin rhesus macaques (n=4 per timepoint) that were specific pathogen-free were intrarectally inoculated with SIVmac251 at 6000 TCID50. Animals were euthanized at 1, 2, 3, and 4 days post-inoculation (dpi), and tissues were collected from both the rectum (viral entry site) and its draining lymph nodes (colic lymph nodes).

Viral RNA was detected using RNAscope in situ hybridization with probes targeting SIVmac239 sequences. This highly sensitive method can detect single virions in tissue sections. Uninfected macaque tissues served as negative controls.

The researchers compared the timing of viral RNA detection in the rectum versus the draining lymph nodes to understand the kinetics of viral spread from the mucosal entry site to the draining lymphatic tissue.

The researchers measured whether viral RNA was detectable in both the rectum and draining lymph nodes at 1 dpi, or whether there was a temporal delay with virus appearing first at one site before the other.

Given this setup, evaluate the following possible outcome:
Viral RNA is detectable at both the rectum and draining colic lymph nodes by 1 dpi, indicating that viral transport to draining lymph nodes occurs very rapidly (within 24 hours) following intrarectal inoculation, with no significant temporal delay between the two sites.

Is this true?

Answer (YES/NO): YES